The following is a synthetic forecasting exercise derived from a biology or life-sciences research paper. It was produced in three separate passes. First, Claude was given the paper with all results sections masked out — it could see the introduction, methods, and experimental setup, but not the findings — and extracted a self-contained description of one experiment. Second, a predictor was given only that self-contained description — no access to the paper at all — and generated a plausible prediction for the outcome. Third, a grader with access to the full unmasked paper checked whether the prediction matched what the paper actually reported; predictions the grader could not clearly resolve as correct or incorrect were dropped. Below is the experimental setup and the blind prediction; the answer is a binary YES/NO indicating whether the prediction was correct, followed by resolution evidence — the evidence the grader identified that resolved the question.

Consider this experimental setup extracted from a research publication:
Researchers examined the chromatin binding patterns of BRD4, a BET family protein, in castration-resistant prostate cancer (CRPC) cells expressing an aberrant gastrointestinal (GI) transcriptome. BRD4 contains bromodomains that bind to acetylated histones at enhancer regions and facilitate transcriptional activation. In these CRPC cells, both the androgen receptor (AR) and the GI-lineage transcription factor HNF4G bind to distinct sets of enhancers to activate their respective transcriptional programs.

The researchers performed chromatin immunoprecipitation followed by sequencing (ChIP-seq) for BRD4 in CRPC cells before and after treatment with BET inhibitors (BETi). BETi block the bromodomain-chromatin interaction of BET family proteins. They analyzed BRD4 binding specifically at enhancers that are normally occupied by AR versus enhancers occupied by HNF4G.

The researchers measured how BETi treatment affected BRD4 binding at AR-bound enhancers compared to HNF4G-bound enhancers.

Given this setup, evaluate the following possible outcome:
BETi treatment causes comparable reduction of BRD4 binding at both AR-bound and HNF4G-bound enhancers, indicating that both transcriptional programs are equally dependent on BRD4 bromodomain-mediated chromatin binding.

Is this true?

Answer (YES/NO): NO